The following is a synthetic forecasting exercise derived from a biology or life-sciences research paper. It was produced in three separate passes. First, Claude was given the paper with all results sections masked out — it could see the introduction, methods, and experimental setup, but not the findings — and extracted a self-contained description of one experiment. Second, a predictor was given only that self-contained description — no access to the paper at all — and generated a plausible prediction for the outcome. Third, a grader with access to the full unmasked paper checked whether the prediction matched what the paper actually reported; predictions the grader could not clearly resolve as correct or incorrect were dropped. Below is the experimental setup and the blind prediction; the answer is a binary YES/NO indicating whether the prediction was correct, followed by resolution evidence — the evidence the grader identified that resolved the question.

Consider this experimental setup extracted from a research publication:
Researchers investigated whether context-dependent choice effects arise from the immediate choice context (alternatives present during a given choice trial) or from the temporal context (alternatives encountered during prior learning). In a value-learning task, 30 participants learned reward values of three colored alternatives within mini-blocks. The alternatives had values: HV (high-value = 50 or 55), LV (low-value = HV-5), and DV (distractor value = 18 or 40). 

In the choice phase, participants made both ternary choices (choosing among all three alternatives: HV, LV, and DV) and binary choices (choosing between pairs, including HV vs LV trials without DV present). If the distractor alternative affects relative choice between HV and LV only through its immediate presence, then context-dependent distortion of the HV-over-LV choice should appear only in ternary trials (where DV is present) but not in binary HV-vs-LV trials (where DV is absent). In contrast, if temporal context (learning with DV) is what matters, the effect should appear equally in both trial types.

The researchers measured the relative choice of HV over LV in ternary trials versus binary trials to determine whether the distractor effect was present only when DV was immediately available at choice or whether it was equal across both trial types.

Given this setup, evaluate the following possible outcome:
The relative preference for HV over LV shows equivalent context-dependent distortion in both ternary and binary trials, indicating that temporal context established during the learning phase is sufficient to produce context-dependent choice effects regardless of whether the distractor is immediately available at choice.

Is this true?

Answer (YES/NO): YES